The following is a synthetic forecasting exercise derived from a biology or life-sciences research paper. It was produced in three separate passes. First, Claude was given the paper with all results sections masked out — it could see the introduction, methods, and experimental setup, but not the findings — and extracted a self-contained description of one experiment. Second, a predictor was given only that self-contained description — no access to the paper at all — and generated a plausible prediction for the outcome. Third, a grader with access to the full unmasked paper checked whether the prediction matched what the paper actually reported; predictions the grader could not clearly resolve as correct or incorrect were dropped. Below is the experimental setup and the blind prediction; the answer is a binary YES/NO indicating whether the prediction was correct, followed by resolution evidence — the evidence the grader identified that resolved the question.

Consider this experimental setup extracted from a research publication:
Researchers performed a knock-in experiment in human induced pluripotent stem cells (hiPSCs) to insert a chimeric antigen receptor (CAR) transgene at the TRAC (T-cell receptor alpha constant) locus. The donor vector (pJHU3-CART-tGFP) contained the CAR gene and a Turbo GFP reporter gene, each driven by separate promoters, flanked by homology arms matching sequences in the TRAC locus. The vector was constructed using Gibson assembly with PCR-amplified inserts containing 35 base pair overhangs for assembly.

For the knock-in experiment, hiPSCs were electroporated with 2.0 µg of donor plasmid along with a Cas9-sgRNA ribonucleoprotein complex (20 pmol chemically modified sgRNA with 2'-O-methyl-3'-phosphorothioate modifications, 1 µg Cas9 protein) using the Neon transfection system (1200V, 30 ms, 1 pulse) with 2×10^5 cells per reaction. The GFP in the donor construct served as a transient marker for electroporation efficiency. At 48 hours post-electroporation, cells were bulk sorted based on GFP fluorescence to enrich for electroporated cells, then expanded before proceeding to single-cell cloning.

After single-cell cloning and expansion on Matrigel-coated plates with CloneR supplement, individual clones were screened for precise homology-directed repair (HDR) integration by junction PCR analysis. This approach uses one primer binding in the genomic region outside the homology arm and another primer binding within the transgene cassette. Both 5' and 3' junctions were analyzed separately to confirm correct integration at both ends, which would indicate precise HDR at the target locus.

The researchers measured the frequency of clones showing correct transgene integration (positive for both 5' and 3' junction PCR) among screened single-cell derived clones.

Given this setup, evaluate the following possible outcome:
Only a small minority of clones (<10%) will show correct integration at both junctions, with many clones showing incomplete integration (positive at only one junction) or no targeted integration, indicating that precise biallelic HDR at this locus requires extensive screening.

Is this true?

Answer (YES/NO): NO